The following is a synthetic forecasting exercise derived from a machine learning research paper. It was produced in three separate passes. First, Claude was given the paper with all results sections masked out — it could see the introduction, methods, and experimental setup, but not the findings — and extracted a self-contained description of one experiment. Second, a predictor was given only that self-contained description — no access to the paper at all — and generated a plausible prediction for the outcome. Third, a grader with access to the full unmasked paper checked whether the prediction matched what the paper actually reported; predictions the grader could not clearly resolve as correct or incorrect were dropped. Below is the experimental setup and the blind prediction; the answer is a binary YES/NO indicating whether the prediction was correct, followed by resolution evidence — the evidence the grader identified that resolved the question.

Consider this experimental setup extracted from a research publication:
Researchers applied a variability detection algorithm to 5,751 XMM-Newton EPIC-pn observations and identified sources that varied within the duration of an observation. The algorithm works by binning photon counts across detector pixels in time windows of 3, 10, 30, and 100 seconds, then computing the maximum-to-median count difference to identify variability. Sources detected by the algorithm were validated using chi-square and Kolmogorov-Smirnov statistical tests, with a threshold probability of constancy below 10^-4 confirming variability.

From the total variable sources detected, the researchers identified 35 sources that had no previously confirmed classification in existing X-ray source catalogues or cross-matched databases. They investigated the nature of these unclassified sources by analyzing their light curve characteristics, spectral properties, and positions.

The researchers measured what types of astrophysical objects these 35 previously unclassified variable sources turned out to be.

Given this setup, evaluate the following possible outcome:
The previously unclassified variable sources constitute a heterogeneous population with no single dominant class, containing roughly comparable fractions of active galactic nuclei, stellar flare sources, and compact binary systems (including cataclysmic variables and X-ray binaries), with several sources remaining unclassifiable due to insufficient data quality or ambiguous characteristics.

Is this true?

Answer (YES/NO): YES